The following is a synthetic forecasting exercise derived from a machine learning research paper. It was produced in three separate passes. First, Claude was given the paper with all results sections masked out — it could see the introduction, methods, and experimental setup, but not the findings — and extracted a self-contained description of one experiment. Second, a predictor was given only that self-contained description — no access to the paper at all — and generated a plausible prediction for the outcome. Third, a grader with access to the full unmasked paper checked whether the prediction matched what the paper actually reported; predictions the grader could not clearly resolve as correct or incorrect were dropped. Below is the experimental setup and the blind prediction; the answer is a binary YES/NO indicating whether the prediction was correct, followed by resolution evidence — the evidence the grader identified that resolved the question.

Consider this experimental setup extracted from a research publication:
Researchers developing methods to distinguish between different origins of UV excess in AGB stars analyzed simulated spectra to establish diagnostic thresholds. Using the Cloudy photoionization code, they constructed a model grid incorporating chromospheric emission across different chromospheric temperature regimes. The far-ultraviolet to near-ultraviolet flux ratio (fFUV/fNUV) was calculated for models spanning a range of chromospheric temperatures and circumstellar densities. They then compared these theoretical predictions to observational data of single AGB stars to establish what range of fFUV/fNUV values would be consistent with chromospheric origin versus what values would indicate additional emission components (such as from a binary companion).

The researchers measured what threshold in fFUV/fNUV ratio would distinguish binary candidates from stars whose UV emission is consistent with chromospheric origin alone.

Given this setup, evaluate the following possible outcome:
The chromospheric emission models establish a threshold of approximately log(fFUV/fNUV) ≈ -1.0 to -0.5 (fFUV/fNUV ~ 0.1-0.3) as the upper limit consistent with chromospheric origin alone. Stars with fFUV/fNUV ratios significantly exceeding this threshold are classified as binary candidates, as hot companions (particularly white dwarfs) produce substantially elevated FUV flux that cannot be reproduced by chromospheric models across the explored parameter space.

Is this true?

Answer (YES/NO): NO